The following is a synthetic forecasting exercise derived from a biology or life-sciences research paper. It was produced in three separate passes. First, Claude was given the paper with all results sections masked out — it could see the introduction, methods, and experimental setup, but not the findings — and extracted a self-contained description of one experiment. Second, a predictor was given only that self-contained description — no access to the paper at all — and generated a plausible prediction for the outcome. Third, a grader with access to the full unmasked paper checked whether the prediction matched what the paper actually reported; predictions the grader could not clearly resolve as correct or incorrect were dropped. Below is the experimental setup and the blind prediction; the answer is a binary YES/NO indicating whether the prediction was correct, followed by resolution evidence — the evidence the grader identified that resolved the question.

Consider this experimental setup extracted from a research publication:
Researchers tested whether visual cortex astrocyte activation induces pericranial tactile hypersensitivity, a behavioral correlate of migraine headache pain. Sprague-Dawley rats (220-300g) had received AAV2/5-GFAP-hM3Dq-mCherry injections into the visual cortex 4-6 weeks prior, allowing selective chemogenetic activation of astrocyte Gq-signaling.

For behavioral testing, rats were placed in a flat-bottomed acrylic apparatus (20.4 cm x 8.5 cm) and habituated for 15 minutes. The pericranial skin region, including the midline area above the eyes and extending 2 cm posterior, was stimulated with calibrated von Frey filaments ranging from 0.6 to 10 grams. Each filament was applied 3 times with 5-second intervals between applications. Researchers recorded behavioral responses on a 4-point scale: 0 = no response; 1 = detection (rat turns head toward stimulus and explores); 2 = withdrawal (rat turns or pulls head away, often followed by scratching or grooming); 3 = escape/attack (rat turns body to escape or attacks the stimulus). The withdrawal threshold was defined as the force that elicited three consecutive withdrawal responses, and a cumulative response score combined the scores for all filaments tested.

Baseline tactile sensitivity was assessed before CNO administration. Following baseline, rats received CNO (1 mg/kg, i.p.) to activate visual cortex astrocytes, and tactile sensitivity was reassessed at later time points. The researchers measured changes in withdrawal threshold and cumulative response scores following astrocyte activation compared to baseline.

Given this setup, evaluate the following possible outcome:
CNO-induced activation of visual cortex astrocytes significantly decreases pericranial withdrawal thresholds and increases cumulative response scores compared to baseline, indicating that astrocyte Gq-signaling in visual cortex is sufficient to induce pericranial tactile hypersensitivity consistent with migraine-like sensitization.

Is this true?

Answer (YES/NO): YES